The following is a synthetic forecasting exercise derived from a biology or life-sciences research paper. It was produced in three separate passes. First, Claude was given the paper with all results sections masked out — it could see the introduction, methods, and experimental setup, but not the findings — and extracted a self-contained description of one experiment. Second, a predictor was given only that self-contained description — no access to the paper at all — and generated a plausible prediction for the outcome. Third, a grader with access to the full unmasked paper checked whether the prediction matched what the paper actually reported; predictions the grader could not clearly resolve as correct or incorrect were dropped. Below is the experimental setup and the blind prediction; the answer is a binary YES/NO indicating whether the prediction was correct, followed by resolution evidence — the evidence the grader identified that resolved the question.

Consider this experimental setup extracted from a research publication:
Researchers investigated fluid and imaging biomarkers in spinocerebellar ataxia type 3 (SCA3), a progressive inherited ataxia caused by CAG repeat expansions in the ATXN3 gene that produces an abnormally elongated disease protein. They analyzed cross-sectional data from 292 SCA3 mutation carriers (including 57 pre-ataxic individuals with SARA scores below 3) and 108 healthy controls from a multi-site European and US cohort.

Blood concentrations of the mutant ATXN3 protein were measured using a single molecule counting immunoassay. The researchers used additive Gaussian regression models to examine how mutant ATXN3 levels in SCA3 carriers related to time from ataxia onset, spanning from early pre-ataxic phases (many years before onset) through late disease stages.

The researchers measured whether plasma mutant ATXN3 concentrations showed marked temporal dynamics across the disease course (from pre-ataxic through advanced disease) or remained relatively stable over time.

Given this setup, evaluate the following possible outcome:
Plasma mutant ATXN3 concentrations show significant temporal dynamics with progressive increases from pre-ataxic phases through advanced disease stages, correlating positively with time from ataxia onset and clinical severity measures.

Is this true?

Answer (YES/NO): NO